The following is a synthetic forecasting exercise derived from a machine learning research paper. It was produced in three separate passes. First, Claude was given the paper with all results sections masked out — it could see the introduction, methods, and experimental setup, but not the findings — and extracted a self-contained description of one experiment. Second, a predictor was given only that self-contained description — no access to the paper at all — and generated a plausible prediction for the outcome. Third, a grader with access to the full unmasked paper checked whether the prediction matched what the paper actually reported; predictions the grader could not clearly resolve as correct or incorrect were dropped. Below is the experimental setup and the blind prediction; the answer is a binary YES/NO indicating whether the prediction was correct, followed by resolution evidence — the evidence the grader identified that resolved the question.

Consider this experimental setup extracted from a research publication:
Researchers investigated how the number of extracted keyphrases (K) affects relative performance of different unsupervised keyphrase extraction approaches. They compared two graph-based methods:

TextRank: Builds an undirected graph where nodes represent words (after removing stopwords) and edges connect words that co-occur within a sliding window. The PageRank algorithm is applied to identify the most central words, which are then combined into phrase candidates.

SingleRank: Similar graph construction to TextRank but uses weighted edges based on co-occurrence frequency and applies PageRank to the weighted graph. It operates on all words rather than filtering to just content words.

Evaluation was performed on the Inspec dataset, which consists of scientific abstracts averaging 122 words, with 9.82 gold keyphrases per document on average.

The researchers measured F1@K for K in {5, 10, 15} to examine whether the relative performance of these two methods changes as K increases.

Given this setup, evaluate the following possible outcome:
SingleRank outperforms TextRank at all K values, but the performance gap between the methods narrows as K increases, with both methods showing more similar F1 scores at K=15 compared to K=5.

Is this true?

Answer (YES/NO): NO